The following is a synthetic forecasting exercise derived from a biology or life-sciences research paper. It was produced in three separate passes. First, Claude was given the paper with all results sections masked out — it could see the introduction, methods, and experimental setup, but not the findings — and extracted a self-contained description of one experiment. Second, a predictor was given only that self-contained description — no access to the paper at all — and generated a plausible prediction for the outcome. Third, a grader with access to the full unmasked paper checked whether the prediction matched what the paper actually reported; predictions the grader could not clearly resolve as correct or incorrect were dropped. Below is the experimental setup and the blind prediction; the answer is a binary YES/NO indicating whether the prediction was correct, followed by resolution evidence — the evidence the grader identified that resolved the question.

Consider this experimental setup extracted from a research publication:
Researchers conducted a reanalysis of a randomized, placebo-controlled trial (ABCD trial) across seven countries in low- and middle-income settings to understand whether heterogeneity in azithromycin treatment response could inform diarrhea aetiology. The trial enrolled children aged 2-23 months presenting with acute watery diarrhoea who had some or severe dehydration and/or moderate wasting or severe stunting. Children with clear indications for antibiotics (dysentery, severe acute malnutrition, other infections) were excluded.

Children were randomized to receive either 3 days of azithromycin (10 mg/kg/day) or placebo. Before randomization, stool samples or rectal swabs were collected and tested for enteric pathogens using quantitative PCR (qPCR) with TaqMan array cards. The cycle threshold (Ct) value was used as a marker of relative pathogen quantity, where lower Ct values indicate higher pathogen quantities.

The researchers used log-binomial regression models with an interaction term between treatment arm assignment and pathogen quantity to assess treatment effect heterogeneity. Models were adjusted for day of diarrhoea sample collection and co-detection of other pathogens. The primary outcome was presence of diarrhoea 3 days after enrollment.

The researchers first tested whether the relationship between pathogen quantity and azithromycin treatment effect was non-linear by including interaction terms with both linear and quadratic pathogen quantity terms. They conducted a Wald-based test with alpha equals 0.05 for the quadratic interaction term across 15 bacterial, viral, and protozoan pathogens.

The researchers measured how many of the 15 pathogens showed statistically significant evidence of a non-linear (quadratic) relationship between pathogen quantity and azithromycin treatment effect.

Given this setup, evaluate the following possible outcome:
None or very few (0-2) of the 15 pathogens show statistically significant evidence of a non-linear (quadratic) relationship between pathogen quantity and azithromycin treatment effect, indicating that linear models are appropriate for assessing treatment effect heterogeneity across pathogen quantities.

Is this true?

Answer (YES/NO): YES